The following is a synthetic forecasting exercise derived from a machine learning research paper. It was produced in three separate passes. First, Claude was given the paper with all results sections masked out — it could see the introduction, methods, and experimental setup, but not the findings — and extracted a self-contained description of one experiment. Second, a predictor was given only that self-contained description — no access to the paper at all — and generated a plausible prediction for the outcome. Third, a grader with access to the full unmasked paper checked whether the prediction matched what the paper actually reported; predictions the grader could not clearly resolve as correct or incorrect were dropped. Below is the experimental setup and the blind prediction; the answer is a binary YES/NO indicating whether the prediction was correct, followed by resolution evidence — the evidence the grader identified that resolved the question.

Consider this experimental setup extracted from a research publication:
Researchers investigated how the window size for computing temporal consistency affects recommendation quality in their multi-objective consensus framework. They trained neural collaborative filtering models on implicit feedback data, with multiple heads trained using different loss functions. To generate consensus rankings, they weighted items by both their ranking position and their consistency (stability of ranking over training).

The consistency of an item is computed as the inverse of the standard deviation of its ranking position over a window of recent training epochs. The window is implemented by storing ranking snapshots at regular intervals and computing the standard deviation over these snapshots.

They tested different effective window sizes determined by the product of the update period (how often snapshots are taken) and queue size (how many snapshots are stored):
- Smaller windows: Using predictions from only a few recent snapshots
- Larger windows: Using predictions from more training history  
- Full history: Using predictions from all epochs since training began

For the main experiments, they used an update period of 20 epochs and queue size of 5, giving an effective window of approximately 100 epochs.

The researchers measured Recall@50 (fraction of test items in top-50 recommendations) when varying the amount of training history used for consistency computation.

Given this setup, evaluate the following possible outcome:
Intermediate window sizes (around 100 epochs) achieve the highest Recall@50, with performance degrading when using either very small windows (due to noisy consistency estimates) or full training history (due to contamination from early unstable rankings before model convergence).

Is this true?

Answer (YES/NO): YES